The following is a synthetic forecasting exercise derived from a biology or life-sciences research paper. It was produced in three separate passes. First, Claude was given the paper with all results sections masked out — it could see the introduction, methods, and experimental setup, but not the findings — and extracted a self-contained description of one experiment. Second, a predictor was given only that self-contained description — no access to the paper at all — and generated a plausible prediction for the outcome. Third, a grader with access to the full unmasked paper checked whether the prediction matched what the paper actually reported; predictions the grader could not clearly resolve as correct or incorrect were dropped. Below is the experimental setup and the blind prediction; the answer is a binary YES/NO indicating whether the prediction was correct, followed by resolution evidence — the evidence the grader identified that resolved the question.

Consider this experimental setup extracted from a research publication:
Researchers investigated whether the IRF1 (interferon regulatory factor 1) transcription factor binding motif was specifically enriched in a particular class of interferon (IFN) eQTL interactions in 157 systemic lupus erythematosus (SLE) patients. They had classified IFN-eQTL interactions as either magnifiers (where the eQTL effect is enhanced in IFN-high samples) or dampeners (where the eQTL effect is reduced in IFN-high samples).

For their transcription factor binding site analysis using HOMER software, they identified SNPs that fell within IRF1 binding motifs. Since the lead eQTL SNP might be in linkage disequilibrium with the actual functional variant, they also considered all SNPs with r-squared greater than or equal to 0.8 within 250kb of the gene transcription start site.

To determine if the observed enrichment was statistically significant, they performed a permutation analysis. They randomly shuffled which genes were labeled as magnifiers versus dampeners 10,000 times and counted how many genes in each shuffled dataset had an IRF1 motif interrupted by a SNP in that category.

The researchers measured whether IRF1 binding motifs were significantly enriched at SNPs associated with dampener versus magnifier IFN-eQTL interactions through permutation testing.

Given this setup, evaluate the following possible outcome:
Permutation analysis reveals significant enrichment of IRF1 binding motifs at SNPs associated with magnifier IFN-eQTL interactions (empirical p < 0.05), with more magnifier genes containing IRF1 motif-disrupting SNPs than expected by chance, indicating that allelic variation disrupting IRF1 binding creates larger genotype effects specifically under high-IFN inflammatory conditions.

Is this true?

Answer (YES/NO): NO